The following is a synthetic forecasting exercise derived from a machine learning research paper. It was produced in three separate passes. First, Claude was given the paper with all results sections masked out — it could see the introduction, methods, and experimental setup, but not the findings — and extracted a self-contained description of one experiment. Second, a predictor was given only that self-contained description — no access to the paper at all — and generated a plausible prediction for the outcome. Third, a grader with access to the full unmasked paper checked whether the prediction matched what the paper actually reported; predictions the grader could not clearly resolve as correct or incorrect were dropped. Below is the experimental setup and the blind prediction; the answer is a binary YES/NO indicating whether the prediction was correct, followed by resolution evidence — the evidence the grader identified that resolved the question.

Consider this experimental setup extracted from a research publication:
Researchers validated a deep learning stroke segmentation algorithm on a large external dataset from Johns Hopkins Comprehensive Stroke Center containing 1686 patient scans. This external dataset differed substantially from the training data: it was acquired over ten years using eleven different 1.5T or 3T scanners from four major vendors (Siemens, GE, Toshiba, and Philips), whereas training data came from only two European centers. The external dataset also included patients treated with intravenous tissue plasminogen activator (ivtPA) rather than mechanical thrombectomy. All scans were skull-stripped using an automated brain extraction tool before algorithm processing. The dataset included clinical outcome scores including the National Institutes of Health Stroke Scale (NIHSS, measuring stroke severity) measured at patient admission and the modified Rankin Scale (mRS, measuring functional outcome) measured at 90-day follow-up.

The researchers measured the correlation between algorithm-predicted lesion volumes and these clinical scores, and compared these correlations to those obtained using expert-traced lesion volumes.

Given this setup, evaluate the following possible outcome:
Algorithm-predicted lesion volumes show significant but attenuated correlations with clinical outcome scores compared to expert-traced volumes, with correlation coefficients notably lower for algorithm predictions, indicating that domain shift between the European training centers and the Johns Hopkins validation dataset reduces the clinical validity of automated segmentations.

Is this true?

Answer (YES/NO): NO